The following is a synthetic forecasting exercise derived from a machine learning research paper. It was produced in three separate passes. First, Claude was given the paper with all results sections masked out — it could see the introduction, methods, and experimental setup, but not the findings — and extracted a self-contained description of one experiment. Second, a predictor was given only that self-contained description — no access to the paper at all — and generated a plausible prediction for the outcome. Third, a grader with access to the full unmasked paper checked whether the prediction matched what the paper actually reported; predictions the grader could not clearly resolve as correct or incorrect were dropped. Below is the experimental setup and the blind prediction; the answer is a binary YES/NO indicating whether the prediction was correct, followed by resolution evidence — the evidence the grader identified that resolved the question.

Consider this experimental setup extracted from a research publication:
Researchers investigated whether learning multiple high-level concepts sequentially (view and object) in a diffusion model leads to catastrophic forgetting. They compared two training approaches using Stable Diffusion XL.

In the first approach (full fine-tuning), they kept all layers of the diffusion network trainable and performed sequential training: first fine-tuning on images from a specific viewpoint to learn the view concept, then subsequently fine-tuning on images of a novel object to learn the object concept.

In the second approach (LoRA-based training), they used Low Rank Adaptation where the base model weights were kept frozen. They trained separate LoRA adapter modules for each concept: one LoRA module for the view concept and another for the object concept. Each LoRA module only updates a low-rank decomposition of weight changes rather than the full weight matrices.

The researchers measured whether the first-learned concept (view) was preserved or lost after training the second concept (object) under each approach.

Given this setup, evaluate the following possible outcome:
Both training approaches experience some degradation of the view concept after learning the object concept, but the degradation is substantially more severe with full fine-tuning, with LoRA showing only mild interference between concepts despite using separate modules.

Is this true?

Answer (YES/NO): NO